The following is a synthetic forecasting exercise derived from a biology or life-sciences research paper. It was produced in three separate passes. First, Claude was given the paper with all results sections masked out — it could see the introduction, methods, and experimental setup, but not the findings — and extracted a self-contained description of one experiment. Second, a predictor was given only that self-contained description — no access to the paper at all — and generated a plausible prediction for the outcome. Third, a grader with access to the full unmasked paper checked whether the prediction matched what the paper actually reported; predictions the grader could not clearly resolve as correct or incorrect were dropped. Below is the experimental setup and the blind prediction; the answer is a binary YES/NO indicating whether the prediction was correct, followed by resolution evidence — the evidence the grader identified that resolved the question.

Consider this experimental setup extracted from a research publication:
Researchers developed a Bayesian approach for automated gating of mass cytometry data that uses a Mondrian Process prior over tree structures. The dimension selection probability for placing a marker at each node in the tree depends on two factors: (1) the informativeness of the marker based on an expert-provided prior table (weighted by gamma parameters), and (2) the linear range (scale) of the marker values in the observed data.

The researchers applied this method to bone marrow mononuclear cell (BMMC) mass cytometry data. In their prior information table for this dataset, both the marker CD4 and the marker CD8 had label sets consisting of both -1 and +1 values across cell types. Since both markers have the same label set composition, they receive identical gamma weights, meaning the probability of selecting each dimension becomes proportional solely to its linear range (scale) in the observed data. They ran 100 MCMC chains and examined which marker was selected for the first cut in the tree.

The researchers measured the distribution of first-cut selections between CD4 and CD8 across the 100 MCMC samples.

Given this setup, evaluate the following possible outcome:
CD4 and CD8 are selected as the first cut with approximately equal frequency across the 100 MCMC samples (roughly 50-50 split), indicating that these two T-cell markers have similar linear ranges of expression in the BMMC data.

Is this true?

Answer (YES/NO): NO